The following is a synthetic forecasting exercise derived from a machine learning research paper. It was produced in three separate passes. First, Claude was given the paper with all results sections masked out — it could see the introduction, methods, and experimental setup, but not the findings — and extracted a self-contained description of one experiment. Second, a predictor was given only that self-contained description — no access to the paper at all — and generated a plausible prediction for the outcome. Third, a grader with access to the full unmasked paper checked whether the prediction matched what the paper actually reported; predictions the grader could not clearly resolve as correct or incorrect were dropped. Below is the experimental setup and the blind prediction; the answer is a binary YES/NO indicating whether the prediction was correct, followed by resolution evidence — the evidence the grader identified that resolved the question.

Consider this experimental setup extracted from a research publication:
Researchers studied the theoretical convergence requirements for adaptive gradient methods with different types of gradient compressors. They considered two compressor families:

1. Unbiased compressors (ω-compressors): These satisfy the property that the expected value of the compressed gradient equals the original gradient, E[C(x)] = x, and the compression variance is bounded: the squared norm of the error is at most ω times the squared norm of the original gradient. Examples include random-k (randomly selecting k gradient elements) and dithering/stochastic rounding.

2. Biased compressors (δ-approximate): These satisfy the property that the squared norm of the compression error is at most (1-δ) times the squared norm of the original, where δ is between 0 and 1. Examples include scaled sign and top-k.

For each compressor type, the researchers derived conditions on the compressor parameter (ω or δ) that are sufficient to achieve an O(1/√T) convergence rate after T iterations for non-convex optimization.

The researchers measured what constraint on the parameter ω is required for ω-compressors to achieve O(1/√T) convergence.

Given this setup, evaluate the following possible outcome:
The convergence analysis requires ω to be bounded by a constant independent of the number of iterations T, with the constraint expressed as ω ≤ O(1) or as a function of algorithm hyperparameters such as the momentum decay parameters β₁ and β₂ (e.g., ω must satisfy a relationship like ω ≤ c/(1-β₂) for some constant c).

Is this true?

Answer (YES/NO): NO